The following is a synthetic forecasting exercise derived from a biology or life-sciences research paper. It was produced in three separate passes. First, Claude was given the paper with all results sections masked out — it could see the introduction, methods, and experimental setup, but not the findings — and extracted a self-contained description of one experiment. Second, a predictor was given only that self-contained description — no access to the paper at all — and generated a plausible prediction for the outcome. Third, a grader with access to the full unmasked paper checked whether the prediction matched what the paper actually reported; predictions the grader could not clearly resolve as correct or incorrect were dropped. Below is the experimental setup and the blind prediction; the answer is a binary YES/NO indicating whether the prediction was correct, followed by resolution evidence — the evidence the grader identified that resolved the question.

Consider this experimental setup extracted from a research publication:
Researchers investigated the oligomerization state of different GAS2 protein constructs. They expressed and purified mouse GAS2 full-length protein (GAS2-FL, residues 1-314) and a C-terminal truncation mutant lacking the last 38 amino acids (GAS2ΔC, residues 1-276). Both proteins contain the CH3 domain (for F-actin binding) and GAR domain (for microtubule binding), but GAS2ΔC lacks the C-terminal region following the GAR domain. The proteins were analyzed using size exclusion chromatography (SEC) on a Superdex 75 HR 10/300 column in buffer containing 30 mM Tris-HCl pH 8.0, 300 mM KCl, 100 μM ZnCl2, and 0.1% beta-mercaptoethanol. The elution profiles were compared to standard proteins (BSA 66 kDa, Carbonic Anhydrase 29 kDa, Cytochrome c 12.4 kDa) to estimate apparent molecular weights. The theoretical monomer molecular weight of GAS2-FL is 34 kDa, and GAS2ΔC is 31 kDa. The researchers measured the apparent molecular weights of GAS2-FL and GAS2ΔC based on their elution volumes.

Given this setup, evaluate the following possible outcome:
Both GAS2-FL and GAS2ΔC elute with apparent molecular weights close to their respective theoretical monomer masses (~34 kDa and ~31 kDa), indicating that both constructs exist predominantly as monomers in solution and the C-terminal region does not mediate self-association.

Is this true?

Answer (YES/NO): NO